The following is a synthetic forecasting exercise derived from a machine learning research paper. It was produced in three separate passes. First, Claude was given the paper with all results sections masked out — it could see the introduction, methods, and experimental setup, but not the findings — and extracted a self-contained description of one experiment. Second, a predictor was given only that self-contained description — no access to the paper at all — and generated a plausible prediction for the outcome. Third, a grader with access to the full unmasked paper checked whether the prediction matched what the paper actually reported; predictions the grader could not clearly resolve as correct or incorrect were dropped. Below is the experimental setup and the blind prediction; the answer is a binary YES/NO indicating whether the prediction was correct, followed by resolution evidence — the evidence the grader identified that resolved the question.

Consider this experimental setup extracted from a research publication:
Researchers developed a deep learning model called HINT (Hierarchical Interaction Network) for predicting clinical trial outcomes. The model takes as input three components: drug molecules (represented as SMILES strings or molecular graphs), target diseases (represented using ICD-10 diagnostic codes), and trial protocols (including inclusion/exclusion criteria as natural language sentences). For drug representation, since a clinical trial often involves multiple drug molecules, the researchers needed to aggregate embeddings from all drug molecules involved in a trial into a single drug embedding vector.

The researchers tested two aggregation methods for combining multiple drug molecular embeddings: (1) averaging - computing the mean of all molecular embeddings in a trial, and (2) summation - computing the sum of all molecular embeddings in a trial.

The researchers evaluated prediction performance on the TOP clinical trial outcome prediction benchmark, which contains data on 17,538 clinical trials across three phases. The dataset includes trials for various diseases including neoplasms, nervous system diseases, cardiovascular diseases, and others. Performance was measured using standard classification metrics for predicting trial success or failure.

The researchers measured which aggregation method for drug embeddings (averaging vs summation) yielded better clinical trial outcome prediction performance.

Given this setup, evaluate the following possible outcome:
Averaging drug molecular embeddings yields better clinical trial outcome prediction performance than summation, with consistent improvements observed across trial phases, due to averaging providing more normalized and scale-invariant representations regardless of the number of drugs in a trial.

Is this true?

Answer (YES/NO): YES